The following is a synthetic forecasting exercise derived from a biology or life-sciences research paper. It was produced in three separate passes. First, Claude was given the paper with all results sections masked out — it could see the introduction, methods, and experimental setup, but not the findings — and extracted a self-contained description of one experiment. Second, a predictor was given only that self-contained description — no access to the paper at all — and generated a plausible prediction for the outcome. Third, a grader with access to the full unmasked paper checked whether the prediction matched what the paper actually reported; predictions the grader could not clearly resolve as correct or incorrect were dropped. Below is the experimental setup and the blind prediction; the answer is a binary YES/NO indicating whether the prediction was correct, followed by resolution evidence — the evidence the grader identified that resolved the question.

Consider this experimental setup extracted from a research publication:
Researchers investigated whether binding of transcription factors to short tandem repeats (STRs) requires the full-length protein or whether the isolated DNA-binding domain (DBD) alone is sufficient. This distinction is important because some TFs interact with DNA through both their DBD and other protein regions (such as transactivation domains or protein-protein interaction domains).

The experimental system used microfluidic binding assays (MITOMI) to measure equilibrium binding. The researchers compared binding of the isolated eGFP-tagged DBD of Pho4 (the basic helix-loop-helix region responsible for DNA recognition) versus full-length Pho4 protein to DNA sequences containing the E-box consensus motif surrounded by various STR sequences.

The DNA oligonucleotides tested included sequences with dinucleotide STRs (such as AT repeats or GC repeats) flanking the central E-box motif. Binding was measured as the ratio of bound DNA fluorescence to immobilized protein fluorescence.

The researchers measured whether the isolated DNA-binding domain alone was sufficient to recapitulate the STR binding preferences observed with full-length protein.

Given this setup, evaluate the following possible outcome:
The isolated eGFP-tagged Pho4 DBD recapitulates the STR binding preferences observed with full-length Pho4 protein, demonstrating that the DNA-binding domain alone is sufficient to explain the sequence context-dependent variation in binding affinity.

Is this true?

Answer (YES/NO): YES